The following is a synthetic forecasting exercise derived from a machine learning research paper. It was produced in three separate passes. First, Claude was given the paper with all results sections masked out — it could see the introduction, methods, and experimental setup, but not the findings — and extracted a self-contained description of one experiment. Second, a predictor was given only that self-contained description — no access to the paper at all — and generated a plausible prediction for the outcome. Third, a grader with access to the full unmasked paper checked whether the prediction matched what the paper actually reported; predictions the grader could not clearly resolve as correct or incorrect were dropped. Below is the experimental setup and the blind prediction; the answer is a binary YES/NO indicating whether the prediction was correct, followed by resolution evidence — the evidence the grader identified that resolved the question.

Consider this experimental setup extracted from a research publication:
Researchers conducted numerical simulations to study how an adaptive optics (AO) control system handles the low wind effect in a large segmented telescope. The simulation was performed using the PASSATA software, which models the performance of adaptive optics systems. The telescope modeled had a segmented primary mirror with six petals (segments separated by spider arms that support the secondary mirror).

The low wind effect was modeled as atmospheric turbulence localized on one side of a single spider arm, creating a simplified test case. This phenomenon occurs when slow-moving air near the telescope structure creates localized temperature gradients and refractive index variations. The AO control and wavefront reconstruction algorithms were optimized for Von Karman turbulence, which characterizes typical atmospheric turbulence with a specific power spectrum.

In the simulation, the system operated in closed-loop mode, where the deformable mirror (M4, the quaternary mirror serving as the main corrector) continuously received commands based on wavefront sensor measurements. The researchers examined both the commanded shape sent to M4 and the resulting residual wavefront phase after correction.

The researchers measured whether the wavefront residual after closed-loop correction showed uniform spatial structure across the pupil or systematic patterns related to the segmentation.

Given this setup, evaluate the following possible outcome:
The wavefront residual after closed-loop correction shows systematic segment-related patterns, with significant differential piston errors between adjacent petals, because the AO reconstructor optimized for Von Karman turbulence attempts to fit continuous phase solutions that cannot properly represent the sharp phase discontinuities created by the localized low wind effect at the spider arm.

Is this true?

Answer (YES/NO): YES